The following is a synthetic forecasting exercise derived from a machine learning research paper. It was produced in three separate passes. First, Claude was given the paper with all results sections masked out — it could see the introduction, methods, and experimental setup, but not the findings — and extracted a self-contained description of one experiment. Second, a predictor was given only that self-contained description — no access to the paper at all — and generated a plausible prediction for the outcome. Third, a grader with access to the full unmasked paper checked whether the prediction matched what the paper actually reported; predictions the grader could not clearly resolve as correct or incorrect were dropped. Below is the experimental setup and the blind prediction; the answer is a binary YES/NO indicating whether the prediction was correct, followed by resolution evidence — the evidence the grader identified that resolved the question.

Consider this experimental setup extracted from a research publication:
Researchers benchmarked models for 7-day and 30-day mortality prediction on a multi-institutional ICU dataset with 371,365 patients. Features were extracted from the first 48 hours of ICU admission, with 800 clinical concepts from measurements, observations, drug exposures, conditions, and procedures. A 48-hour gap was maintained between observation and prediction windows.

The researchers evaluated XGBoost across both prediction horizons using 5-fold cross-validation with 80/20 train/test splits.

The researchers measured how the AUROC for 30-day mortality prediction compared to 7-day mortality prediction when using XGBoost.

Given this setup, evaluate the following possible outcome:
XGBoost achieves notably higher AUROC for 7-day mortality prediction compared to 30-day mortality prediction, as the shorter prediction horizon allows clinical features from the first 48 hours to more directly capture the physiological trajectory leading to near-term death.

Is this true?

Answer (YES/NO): NO